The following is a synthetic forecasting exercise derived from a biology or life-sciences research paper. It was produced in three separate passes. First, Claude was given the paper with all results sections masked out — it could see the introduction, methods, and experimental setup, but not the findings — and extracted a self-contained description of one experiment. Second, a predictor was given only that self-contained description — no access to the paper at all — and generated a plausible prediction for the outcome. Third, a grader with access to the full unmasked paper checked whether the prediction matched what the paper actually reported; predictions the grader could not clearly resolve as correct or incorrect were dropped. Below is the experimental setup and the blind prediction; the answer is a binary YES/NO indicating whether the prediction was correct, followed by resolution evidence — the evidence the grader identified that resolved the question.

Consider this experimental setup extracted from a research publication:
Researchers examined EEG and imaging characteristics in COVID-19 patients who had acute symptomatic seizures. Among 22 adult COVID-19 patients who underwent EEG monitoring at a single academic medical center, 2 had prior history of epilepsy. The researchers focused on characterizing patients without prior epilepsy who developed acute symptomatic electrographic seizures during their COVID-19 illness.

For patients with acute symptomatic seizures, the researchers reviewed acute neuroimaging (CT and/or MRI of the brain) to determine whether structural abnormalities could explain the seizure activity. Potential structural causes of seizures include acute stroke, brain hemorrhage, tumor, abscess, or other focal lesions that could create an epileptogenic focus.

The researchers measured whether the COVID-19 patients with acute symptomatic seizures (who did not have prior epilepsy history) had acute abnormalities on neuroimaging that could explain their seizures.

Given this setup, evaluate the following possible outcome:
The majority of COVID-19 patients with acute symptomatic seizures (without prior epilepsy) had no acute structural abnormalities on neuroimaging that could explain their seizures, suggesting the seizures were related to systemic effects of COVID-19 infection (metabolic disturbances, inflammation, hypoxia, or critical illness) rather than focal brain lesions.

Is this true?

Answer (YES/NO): YES